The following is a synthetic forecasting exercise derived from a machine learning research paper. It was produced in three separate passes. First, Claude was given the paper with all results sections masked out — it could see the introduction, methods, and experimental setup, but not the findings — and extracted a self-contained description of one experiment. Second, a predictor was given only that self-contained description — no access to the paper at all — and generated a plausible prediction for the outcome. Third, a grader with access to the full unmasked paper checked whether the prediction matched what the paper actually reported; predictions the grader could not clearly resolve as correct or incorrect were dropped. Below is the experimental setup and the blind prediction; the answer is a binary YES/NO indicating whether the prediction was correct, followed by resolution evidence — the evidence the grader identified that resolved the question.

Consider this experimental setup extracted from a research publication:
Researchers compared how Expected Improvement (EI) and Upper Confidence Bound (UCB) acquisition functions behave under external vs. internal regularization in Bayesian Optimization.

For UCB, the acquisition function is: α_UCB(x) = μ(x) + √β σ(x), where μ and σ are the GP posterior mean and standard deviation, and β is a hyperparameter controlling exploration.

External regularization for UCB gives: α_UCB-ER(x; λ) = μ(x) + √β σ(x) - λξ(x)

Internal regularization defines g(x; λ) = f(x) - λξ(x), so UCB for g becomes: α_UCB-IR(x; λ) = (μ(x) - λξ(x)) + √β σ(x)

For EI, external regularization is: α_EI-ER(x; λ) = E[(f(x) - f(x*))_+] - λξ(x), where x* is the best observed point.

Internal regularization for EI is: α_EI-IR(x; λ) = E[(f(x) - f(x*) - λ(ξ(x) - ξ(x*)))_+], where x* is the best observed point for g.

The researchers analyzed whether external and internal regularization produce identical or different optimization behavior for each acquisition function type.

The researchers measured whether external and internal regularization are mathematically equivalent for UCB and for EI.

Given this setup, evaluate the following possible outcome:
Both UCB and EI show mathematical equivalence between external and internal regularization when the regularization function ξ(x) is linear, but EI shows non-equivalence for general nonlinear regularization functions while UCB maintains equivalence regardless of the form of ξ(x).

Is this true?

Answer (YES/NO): NO